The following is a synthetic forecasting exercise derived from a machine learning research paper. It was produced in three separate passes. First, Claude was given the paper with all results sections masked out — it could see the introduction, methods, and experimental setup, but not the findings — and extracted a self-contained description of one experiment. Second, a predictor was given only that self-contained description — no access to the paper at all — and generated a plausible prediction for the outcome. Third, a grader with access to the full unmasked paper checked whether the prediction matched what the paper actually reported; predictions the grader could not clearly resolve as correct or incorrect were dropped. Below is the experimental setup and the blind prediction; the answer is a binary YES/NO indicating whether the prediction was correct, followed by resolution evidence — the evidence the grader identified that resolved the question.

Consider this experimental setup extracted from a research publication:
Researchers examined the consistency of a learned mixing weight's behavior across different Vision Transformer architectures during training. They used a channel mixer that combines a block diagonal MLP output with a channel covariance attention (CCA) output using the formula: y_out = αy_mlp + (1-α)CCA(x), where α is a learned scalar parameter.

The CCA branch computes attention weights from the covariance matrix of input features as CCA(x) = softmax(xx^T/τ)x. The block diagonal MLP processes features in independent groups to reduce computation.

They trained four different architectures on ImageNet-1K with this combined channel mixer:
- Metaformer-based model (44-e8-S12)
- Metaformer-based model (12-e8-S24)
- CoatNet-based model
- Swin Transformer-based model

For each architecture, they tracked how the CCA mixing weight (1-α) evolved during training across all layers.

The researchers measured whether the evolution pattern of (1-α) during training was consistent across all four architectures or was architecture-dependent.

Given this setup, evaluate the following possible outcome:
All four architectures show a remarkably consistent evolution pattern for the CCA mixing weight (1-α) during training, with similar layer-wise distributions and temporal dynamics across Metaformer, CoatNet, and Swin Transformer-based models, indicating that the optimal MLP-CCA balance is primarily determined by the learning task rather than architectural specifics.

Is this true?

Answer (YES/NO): YES